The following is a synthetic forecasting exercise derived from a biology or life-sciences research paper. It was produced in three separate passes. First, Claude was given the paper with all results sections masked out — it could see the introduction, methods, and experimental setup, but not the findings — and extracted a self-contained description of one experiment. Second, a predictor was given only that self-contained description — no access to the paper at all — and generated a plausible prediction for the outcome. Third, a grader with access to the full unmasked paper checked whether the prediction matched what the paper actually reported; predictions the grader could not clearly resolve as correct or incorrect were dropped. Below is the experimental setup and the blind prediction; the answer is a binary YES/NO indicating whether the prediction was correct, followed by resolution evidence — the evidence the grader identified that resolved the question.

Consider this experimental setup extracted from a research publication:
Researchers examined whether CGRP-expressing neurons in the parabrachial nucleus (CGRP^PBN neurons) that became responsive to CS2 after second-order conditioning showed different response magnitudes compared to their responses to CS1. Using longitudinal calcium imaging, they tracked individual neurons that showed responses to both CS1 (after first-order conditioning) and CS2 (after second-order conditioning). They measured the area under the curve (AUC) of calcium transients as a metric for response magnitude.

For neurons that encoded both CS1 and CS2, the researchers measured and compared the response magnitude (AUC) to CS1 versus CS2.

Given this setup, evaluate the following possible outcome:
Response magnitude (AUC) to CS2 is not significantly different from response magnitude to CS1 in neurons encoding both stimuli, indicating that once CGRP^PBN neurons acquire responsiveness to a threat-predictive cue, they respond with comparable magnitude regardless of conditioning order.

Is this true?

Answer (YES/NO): NO